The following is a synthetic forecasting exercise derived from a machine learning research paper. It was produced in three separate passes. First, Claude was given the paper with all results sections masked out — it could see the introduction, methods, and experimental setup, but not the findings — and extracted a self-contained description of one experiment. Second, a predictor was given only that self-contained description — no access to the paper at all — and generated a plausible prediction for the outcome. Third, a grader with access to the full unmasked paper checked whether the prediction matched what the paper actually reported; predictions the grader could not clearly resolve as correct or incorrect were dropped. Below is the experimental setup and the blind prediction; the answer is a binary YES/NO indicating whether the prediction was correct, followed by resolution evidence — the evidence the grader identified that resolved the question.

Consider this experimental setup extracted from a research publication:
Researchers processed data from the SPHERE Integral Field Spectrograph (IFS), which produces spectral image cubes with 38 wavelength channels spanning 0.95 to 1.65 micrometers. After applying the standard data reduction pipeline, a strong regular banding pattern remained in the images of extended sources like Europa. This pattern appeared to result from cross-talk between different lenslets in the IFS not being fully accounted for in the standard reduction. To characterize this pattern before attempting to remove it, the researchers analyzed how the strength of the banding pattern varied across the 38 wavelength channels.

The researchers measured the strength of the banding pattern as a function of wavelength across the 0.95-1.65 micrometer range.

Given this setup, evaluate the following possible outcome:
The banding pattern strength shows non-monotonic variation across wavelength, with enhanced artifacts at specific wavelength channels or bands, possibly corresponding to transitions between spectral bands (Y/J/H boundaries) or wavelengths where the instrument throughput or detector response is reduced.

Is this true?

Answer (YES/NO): YES